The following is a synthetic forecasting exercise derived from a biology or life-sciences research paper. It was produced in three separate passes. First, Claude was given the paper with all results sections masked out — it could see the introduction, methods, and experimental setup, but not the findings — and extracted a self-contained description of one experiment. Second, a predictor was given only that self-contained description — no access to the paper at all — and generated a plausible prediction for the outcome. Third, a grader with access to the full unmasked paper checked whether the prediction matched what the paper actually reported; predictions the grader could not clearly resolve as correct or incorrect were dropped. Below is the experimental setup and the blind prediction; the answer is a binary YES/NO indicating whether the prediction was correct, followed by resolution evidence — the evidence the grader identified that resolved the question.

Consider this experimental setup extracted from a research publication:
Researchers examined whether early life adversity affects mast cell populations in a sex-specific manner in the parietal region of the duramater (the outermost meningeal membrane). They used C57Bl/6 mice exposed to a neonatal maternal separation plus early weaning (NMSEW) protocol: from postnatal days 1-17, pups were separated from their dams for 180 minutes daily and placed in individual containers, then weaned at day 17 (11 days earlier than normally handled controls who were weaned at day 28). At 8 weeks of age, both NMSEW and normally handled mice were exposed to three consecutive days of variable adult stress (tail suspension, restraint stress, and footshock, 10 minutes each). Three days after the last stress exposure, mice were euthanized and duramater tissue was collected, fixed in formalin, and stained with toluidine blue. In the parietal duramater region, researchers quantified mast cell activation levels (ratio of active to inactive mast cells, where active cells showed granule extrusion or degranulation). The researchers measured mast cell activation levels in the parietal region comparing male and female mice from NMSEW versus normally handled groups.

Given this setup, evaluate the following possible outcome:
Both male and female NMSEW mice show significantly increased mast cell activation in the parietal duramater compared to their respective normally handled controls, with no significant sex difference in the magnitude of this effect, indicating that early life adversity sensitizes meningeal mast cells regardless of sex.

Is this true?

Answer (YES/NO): NO